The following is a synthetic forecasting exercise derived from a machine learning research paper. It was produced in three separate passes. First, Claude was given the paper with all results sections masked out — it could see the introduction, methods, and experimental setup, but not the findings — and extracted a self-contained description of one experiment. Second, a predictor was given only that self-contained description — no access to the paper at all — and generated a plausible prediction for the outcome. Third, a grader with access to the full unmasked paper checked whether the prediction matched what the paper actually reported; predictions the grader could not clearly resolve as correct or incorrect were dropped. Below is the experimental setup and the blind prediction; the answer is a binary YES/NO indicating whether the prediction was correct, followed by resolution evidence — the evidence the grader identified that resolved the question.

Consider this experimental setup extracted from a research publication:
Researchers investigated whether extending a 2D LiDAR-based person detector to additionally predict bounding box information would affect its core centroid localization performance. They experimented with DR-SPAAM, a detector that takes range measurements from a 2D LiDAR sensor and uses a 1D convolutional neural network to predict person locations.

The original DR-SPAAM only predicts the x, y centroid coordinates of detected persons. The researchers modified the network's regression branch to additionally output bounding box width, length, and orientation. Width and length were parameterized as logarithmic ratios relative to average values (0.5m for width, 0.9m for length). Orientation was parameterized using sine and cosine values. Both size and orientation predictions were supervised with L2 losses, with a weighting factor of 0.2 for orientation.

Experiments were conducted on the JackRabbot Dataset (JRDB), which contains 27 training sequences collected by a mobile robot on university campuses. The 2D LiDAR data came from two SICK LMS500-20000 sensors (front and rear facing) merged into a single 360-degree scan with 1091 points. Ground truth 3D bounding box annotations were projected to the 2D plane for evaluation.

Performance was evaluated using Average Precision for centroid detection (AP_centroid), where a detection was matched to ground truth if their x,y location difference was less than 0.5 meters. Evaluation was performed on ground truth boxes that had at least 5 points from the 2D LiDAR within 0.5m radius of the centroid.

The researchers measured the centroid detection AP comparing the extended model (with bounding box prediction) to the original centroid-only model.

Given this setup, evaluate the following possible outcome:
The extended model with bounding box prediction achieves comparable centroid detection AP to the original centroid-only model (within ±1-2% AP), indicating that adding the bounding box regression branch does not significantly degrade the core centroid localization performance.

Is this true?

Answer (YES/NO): NO